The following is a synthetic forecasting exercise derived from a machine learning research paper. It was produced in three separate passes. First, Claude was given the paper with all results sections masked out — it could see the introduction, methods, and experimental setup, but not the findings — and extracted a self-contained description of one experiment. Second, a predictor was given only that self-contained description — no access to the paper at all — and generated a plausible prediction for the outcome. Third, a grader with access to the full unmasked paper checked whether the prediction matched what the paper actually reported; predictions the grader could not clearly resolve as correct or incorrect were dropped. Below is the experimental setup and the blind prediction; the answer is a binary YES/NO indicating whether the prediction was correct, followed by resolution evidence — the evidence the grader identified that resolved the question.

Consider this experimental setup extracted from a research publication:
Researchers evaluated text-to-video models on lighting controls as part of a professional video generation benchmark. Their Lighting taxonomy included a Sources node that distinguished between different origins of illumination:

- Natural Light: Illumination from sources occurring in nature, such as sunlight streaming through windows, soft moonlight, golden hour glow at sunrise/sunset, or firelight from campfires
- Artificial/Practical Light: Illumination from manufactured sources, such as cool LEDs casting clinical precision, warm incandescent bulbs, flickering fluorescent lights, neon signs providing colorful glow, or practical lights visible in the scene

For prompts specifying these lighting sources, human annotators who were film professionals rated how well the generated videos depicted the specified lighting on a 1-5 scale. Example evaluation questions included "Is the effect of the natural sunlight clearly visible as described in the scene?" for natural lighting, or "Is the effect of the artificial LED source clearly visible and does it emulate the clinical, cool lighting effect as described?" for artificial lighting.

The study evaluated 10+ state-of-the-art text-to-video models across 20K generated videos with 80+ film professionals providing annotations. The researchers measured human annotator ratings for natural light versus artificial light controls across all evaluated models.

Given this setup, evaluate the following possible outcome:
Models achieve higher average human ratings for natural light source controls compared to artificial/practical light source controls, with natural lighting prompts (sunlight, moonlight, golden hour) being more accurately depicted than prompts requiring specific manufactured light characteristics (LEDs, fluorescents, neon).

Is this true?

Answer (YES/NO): NO